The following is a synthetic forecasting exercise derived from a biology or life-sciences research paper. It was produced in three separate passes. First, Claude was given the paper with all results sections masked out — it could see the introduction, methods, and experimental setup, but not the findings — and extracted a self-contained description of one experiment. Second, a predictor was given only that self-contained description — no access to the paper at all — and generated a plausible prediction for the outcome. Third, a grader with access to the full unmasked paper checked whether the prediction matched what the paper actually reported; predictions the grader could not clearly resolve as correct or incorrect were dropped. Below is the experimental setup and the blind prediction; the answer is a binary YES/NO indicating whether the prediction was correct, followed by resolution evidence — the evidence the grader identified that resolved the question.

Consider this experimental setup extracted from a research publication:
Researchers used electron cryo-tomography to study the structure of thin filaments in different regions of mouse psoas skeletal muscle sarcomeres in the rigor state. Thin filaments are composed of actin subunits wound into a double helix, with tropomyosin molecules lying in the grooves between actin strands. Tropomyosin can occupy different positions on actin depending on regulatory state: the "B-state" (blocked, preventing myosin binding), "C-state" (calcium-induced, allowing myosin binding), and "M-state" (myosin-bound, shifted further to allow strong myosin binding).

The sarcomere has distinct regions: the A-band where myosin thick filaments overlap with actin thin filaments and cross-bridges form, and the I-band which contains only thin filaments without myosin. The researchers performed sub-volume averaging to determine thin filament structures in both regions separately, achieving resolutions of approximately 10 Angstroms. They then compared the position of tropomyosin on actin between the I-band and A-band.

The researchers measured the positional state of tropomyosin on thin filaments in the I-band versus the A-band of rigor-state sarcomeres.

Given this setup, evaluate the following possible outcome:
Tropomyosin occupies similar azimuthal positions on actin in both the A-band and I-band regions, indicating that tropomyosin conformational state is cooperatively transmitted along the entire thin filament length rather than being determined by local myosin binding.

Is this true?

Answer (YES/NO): NO